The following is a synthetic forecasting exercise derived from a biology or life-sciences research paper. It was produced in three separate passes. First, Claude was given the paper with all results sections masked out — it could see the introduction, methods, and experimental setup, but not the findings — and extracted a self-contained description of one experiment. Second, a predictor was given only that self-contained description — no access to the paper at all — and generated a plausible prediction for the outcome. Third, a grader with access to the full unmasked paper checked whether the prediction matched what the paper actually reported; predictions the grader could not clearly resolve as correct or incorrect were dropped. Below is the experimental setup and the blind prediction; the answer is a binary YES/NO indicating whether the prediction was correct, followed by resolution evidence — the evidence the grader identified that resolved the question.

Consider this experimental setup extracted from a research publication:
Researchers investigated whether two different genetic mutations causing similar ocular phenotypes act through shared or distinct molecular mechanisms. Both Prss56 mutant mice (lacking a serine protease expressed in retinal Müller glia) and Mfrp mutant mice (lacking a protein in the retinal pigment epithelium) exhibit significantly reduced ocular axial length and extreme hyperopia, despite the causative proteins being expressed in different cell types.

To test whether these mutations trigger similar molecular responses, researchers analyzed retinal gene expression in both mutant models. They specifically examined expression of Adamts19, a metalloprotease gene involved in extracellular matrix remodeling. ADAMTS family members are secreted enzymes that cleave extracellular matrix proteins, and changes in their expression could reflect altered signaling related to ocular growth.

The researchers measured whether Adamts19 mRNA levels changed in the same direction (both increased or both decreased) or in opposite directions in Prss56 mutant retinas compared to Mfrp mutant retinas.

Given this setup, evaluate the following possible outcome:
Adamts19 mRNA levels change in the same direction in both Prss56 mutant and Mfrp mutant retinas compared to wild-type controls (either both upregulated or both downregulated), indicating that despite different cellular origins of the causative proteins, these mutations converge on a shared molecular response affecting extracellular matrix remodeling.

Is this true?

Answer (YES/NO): YES